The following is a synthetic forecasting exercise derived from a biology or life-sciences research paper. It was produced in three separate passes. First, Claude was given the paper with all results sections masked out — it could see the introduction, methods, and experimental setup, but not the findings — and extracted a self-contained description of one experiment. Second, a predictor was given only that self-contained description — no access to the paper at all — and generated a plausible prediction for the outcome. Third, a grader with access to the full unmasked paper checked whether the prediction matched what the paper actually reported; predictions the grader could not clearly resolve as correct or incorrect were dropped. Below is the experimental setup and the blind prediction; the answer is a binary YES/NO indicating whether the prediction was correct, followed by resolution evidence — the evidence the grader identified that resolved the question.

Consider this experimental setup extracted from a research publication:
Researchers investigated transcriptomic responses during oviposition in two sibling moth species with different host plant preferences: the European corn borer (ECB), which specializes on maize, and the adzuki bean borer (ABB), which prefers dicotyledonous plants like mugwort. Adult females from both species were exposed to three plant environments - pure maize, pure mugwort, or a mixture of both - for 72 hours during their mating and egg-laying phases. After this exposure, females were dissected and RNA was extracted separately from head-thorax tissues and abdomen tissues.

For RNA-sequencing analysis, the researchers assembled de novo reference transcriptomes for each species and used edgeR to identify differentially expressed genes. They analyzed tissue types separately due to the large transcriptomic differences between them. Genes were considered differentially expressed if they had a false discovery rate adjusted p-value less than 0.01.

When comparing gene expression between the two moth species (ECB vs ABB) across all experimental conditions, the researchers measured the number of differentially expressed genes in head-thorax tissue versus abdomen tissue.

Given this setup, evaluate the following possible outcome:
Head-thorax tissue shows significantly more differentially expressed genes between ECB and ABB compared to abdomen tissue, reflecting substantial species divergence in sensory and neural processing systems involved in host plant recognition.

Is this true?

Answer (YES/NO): NO